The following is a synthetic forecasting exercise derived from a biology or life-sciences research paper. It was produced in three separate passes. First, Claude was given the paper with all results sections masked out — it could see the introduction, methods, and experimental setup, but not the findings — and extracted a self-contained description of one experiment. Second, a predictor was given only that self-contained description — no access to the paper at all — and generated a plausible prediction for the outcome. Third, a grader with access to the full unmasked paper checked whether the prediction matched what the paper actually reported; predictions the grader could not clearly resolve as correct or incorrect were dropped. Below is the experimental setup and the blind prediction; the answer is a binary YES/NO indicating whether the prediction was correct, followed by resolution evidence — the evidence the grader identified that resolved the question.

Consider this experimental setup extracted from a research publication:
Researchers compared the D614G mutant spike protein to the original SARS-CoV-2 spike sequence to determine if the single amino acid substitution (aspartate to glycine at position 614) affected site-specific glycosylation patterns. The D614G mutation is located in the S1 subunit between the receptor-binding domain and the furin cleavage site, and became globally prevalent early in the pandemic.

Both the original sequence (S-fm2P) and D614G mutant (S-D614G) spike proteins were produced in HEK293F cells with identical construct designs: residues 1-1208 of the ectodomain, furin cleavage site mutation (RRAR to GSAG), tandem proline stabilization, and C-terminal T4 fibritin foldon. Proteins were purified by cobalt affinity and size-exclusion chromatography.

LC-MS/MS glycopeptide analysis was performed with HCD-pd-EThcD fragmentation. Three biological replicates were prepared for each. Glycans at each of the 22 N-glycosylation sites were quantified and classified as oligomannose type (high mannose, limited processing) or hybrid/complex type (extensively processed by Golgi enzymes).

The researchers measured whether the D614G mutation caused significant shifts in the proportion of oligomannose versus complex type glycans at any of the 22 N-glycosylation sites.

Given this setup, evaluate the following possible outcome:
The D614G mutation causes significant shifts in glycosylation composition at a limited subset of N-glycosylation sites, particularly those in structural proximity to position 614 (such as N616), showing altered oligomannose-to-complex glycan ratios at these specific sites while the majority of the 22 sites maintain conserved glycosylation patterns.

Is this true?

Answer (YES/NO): YES